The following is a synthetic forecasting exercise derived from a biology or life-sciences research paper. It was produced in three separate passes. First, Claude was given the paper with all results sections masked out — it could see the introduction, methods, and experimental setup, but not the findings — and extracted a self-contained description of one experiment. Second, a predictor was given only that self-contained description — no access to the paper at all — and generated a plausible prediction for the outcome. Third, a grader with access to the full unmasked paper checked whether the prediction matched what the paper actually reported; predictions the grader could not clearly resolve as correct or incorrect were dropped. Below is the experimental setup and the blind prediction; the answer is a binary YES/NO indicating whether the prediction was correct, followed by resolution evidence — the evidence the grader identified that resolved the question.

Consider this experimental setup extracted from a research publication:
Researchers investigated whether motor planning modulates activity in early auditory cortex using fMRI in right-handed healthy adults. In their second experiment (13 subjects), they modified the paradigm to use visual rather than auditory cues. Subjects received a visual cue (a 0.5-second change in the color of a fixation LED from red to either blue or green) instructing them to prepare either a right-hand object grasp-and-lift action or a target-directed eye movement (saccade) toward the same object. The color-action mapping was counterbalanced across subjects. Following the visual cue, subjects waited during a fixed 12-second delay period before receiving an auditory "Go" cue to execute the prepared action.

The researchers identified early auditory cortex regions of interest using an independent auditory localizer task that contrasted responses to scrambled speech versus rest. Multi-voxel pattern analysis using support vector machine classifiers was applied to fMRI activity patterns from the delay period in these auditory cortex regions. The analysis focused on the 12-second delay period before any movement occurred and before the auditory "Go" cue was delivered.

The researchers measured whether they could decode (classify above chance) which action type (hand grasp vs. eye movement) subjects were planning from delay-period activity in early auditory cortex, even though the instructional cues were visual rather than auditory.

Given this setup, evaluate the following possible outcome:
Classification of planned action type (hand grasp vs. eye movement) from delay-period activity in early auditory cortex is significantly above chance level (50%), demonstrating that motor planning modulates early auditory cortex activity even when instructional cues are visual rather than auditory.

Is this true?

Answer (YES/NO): YES